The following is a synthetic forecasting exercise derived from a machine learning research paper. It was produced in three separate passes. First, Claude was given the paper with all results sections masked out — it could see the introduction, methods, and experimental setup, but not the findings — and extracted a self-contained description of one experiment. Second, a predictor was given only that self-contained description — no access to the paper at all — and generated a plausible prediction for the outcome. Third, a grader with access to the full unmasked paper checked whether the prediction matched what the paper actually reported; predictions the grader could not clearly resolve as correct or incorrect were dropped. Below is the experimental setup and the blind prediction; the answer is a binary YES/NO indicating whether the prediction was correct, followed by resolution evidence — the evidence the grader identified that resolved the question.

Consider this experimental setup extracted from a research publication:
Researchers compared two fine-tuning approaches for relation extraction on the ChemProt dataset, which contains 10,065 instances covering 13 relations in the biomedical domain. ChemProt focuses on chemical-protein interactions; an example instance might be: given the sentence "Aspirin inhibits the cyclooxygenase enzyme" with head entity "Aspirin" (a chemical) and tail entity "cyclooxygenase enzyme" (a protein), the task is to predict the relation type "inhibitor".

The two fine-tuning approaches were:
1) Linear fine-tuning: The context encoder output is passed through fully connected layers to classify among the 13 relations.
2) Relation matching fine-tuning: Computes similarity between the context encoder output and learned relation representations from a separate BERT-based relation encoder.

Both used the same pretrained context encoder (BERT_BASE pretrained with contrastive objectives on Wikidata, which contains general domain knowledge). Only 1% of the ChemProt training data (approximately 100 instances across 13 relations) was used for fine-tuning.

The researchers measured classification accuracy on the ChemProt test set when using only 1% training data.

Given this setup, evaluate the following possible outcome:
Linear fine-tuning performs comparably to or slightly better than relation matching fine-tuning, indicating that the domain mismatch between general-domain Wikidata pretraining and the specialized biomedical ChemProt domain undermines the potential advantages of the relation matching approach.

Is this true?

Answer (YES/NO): YES